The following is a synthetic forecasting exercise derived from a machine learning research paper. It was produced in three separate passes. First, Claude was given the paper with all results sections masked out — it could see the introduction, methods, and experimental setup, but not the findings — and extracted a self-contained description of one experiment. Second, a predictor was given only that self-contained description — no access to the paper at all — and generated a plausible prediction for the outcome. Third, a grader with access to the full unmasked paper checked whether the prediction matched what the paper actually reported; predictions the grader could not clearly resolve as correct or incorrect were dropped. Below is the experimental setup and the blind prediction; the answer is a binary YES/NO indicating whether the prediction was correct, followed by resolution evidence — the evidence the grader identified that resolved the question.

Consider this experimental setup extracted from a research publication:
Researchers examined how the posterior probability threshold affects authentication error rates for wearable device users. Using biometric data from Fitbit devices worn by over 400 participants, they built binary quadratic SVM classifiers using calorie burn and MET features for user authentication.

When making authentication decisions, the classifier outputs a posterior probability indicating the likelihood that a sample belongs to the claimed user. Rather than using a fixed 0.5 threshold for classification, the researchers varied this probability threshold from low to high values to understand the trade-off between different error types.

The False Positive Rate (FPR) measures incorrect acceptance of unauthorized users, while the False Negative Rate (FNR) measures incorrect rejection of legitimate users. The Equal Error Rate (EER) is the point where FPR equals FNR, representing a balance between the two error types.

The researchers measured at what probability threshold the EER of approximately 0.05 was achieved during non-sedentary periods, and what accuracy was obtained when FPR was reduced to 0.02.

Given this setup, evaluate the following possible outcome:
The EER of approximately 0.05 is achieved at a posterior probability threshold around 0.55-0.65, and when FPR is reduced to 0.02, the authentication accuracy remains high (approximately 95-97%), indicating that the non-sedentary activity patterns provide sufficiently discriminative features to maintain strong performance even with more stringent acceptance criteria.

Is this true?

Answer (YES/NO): NO